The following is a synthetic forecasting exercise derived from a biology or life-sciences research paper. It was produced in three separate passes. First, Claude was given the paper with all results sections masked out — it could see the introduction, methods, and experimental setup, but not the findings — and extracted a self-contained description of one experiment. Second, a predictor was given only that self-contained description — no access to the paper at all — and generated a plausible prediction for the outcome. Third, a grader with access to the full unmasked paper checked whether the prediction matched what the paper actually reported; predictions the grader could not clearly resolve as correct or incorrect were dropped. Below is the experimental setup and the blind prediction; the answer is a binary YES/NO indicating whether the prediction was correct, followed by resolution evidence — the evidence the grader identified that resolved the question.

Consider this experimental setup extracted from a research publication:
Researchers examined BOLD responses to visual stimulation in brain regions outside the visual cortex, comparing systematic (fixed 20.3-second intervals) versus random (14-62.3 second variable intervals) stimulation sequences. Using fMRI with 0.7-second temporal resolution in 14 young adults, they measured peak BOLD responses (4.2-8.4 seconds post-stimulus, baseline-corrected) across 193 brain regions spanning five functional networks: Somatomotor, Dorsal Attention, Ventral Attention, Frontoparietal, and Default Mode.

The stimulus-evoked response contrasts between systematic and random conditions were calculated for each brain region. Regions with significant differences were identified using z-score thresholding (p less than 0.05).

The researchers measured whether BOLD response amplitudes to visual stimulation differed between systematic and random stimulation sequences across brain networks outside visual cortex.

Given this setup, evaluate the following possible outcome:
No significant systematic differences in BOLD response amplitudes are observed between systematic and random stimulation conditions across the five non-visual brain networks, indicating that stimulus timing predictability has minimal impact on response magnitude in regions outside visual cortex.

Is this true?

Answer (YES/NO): NO